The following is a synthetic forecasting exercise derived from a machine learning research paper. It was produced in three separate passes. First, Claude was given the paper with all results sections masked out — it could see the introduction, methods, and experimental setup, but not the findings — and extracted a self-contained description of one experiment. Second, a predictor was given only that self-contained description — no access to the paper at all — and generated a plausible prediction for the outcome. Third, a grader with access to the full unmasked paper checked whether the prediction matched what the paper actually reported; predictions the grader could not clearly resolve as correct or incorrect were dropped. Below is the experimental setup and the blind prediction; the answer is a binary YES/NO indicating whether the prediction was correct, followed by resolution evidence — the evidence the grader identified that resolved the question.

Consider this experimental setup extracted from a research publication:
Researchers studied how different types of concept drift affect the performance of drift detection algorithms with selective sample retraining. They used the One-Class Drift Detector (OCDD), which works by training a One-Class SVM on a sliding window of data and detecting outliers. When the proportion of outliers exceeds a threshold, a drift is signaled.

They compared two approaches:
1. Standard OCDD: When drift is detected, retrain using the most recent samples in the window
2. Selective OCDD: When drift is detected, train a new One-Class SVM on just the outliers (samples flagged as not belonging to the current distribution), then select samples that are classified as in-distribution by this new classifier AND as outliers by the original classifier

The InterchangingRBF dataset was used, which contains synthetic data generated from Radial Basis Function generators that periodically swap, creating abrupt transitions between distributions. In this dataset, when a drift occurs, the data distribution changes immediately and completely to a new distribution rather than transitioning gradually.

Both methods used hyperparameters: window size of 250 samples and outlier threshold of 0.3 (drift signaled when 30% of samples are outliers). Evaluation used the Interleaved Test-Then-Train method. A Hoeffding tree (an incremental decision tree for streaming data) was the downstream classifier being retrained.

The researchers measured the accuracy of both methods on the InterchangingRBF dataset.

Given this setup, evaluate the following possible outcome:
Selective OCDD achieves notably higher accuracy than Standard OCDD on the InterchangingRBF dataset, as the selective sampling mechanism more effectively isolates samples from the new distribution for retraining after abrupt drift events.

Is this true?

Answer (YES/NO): NO